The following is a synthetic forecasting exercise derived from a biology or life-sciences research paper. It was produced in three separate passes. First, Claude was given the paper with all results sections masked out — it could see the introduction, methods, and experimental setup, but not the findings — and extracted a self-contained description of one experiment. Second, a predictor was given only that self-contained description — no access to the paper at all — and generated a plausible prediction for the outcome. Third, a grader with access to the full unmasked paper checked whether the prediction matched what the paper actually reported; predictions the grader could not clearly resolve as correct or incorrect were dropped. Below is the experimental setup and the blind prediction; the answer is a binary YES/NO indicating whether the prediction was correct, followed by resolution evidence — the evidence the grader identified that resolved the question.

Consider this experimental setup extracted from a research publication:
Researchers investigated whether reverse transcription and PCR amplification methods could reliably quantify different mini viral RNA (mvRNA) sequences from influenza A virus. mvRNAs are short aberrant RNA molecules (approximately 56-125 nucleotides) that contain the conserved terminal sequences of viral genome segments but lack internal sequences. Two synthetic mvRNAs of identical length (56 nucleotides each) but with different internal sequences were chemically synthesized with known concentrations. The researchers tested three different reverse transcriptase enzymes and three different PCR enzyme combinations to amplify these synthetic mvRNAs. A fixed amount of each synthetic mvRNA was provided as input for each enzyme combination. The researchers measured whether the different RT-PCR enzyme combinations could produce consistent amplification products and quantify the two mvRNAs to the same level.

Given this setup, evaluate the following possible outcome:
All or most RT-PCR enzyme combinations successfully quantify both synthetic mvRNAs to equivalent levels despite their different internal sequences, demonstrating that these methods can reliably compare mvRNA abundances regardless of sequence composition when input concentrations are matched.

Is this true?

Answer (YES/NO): NO